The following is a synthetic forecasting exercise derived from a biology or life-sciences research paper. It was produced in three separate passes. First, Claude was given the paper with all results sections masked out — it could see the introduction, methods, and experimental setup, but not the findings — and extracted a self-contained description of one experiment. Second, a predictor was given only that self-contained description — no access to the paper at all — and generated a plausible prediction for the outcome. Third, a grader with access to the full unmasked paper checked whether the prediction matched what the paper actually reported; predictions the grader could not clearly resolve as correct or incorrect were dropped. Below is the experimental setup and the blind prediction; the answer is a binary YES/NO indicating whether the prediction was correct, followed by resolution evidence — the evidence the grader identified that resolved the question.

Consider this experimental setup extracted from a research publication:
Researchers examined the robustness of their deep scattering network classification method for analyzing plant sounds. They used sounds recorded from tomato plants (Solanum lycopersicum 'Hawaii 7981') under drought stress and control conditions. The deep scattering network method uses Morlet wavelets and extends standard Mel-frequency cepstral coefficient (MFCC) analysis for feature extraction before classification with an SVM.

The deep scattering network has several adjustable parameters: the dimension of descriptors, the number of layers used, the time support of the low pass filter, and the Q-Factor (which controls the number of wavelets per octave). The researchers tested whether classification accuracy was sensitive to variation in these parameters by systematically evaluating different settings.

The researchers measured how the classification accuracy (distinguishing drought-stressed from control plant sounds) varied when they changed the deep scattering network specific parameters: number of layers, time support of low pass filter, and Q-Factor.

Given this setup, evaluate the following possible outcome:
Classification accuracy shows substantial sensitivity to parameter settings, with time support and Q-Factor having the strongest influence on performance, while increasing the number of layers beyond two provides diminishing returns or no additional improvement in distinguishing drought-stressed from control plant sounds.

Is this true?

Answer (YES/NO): NO